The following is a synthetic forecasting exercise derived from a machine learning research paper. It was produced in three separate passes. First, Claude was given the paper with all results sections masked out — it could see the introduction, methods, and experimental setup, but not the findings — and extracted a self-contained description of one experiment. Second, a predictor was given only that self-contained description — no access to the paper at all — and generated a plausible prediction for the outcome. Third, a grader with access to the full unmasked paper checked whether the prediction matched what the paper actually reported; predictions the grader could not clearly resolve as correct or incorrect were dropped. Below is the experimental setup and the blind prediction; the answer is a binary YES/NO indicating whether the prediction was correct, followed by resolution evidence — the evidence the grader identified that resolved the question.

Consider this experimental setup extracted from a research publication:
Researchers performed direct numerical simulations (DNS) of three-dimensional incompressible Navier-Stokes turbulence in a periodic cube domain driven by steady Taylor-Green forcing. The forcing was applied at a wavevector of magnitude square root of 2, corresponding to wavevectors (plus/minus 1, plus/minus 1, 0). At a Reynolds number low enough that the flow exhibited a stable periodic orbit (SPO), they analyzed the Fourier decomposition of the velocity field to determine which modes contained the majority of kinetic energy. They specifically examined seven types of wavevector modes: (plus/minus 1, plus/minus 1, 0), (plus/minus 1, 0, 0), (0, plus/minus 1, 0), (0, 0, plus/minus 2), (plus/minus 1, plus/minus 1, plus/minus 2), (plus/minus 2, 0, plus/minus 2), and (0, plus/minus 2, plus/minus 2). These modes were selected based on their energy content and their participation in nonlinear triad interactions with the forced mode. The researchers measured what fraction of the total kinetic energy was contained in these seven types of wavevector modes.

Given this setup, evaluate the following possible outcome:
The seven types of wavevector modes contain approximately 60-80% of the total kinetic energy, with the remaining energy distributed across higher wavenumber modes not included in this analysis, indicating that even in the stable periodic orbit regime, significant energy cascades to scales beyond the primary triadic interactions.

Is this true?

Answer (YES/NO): NO